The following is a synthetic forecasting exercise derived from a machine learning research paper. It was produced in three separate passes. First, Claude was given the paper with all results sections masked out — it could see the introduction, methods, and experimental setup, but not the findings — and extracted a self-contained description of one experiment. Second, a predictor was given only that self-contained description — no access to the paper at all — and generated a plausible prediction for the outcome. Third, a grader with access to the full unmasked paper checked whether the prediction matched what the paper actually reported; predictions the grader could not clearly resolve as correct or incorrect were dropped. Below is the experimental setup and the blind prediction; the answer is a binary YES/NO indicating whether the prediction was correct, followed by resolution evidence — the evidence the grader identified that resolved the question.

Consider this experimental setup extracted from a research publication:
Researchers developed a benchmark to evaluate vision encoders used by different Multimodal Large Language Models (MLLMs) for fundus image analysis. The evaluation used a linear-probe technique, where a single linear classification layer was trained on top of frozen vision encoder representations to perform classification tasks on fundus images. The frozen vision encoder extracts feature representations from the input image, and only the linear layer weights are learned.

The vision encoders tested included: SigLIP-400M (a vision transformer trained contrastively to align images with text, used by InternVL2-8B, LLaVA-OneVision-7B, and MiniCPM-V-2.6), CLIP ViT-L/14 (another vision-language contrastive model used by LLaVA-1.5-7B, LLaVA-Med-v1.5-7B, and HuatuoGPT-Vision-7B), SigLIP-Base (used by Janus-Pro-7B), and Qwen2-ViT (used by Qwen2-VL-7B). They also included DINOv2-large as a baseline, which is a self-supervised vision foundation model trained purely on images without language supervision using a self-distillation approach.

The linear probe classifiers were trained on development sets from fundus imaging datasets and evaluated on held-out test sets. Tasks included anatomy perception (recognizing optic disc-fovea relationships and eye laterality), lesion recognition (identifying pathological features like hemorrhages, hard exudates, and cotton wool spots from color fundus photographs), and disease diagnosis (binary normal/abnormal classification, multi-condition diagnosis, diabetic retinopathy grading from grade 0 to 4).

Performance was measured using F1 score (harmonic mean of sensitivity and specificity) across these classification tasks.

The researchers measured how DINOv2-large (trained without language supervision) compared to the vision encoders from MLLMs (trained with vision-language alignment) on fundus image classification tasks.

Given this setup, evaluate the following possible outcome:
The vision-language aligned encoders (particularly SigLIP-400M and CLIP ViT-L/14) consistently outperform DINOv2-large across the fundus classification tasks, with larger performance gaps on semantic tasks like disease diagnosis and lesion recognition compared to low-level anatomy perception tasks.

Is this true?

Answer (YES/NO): NO